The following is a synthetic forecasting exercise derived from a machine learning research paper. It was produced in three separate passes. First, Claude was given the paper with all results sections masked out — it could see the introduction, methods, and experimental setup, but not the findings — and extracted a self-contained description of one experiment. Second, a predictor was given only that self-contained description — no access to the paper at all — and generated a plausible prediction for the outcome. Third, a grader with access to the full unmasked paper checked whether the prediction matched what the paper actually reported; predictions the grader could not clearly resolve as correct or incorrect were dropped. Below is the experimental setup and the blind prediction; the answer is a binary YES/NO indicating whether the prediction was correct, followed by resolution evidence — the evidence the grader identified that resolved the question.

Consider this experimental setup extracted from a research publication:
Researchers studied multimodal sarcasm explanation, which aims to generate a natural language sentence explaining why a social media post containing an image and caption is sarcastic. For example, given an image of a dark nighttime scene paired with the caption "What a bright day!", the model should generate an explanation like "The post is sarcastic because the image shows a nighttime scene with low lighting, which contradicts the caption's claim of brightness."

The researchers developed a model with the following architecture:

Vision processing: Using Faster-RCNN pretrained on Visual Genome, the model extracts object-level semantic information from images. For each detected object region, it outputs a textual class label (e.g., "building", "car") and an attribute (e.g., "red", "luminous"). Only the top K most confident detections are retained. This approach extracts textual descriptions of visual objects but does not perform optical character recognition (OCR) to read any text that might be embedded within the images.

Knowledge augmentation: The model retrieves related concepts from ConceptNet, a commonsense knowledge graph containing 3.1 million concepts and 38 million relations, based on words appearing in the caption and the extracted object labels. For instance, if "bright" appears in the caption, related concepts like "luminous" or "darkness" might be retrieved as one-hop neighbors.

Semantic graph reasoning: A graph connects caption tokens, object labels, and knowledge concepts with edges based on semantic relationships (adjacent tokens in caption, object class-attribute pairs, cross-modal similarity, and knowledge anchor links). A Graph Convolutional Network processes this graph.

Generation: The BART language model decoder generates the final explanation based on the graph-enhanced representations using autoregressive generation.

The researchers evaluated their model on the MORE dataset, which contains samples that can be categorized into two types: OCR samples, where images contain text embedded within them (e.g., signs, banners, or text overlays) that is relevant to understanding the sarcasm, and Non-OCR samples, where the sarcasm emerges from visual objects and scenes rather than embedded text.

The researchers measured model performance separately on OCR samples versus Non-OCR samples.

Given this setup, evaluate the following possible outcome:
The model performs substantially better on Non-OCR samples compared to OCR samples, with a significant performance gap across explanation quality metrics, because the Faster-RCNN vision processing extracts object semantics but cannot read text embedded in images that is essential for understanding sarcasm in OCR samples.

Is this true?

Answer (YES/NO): YES